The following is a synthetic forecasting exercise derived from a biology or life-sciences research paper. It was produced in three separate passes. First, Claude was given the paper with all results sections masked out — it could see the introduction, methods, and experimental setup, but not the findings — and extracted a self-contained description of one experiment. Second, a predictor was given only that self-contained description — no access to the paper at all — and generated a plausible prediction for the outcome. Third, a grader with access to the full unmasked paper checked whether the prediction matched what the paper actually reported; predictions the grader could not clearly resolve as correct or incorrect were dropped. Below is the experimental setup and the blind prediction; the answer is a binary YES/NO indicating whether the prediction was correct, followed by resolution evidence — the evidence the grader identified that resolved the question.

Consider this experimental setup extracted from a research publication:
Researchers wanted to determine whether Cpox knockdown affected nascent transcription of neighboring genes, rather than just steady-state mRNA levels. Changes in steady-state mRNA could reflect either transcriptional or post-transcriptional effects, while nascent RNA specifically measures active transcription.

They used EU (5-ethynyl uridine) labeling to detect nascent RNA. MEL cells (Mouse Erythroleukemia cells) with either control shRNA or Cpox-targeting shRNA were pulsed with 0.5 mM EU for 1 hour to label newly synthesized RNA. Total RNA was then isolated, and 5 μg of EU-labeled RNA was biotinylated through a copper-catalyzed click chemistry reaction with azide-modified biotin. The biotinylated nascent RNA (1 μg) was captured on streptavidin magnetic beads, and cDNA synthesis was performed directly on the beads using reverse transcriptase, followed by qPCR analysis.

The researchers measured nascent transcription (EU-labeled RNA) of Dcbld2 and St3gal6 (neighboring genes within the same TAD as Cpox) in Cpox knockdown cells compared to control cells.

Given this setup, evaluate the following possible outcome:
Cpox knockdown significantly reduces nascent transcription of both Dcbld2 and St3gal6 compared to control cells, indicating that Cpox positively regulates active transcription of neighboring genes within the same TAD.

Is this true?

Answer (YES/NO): NO